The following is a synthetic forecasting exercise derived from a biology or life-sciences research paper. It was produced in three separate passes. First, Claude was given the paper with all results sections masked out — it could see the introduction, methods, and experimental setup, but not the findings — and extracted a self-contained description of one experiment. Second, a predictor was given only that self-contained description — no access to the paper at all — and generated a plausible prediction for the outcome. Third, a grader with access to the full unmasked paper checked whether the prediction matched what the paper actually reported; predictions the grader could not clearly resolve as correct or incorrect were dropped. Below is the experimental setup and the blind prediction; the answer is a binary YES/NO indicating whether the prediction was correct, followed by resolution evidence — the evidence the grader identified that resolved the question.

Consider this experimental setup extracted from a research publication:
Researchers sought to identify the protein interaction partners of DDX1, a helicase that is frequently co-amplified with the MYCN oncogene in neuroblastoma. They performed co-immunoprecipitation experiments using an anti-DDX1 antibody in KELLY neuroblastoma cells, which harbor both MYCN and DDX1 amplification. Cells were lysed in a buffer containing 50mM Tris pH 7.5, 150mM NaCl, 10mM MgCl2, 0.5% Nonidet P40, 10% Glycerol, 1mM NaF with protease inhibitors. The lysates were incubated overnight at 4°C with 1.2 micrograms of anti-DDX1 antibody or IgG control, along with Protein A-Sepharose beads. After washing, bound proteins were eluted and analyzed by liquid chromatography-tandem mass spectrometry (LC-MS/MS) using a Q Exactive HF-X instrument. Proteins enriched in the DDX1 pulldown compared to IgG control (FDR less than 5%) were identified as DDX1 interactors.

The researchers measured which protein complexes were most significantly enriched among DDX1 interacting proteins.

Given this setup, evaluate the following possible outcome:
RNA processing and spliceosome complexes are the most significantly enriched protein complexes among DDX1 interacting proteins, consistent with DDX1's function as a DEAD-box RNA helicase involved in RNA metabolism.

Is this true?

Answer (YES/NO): NO